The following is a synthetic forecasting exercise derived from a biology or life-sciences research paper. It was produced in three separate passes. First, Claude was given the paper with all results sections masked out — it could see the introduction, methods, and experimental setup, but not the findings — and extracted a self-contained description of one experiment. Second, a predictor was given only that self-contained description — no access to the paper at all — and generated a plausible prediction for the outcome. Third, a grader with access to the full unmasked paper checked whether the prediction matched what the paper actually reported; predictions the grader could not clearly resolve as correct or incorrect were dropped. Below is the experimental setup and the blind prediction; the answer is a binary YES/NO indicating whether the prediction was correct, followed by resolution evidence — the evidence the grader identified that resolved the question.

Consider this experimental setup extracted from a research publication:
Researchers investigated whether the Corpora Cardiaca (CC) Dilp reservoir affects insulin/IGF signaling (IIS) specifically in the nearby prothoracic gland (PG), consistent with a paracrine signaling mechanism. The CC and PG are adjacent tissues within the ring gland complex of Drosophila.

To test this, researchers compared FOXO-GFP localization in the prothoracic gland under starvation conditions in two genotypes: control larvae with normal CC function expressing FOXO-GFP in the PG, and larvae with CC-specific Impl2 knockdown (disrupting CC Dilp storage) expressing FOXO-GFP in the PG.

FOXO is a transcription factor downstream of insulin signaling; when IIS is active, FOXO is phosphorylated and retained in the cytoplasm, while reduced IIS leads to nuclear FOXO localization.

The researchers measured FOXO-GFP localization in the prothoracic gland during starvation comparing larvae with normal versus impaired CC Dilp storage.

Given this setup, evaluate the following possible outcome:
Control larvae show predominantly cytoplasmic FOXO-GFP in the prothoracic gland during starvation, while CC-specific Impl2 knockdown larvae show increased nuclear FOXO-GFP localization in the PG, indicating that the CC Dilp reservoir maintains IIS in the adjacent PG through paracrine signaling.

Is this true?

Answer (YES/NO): YES